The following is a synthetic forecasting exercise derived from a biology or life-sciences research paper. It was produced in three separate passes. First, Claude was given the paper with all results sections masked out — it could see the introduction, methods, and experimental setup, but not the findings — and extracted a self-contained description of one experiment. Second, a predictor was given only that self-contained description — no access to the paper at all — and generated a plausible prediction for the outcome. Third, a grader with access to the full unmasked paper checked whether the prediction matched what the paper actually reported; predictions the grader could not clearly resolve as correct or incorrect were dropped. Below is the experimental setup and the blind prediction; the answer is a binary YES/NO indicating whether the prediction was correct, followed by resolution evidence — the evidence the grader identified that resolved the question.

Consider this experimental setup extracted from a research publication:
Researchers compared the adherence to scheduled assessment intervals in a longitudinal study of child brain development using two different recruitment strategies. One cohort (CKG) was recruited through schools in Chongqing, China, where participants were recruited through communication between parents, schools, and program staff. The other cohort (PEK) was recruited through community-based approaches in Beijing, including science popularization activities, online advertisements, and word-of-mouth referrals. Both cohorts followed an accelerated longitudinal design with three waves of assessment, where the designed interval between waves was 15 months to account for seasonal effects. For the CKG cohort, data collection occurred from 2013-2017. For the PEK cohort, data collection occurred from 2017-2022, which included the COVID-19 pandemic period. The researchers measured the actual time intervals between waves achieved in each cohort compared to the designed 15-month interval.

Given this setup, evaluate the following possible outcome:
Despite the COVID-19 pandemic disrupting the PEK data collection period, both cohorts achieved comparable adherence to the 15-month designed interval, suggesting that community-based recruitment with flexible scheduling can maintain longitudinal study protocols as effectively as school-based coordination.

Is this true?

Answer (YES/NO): NO